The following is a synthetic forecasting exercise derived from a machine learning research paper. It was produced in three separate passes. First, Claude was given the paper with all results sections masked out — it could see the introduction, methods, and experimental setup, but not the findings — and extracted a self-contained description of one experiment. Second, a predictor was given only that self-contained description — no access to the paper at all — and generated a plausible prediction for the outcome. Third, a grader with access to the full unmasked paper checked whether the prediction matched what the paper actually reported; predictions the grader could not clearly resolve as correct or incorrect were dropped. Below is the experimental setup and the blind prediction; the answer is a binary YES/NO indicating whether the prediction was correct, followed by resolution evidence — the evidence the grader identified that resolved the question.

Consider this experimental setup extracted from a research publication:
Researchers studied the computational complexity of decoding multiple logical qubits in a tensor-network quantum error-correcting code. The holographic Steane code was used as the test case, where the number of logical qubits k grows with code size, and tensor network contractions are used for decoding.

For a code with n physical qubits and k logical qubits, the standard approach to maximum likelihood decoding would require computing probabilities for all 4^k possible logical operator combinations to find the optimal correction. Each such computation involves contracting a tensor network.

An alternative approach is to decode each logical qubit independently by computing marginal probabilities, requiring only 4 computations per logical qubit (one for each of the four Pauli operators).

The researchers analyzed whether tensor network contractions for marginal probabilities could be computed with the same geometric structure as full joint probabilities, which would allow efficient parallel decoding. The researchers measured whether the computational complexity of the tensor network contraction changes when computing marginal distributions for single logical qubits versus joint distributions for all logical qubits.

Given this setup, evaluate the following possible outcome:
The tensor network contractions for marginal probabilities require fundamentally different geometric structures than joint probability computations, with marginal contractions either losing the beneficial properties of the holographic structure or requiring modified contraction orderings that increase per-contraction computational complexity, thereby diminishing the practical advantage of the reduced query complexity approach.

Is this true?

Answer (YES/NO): NO